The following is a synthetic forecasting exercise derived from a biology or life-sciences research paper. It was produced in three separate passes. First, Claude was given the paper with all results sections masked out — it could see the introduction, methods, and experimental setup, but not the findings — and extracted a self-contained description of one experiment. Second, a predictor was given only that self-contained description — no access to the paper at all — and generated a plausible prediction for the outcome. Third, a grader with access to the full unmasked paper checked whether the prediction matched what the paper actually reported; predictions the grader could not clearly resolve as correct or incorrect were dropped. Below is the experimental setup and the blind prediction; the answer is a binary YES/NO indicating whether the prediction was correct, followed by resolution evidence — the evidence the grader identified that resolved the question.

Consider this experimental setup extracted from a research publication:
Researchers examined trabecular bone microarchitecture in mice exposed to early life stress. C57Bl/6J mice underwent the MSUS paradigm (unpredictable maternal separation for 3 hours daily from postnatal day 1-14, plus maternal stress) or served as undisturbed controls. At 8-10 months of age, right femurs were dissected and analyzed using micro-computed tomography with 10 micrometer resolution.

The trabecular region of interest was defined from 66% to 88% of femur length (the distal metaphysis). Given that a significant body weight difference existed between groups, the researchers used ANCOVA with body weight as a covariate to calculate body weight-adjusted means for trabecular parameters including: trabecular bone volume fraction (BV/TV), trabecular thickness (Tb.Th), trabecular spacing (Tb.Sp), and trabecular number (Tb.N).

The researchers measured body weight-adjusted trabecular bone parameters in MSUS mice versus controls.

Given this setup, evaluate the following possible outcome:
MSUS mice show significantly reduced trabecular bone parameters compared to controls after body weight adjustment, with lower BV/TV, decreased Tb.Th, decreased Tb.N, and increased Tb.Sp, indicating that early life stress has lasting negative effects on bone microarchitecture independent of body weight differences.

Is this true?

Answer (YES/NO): NO